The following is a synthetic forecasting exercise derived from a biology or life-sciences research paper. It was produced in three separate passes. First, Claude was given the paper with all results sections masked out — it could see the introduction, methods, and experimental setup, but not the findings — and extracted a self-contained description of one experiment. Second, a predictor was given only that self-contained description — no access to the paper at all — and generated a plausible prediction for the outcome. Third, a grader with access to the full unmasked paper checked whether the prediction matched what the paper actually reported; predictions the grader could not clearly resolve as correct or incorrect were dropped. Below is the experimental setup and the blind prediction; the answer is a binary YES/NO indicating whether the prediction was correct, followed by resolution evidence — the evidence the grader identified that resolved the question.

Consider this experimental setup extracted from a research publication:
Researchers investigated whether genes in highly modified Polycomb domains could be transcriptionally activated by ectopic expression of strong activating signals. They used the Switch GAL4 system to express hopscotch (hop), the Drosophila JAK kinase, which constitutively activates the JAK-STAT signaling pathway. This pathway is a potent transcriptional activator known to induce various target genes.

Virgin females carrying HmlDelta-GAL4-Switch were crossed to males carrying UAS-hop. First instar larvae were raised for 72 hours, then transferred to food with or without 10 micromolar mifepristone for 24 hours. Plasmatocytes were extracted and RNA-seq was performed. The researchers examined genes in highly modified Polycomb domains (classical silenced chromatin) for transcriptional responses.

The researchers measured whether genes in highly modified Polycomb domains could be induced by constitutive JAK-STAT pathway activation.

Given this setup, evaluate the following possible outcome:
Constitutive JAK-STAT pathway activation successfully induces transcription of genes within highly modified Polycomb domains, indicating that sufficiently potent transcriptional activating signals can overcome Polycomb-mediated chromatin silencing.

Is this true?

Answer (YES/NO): NO